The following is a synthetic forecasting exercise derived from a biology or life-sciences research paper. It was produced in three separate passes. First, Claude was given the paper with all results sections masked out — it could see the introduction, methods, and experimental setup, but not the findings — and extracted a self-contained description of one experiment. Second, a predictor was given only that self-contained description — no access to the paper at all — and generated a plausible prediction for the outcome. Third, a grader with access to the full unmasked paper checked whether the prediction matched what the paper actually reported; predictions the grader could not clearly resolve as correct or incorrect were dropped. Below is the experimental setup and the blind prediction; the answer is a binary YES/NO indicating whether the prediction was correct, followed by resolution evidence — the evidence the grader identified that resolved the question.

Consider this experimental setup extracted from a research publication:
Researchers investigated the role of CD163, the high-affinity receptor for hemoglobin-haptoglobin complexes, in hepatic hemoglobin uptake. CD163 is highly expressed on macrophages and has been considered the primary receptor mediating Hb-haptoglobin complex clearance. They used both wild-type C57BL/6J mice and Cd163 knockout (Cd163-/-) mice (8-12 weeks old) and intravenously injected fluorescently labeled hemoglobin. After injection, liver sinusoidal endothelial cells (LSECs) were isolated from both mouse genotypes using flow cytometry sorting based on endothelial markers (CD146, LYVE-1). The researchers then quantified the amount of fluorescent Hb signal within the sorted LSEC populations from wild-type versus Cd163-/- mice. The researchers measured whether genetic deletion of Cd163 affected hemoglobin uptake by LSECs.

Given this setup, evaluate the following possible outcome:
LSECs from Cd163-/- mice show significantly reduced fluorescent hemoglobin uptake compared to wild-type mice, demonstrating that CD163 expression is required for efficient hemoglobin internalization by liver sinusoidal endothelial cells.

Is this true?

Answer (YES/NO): NO